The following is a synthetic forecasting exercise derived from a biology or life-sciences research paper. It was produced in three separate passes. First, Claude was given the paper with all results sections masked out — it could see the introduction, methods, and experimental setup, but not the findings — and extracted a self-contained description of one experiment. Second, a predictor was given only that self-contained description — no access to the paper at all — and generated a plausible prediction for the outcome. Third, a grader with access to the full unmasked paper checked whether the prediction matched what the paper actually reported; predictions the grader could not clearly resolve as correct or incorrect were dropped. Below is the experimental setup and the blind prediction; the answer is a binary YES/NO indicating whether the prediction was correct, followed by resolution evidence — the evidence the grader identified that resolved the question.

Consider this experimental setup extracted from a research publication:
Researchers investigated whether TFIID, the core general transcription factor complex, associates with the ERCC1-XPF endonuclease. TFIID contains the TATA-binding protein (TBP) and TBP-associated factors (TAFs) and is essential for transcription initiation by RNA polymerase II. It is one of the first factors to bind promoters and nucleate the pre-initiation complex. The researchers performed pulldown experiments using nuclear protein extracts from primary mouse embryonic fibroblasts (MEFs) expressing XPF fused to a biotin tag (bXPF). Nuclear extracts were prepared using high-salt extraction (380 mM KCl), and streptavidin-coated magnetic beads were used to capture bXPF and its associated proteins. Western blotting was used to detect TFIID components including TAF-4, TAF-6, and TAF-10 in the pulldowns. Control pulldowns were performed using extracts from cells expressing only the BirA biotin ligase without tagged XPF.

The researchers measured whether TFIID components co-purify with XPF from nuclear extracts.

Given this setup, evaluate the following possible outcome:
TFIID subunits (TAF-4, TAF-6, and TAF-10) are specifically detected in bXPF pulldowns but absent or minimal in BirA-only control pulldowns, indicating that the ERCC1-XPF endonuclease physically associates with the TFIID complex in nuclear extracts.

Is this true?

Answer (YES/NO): YES